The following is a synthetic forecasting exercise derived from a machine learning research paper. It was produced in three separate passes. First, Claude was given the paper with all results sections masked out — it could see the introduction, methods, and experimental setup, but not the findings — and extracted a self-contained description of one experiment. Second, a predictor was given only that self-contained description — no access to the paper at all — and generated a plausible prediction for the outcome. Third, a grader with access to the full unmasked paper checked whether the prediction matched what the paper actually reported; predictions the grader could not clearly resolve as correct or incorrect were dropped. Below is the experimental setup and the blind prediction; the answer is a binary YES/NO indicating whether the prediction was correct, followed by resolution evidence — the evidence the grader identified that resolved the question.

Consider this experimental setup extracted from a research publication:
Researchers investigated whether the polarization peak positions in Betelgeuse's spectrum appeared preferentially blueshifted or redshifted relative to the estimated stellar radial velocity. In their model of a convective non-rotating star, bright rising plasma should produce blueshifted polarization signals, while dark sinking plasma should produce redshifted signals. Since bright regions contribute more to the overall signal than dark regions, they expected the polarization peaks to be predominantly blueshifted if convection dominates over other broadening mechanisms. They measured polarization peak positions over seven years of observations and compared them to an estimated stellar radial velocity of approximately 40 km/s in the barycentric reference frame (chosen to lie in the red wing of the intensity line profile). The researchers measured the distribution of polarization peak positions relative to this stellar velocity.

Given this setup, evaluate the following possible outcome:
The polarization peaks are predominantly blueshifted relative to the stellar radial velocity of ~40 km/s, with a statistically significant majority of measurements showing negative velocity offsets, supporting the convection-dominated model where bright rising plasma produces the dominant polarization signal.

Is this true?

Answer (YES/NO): YES